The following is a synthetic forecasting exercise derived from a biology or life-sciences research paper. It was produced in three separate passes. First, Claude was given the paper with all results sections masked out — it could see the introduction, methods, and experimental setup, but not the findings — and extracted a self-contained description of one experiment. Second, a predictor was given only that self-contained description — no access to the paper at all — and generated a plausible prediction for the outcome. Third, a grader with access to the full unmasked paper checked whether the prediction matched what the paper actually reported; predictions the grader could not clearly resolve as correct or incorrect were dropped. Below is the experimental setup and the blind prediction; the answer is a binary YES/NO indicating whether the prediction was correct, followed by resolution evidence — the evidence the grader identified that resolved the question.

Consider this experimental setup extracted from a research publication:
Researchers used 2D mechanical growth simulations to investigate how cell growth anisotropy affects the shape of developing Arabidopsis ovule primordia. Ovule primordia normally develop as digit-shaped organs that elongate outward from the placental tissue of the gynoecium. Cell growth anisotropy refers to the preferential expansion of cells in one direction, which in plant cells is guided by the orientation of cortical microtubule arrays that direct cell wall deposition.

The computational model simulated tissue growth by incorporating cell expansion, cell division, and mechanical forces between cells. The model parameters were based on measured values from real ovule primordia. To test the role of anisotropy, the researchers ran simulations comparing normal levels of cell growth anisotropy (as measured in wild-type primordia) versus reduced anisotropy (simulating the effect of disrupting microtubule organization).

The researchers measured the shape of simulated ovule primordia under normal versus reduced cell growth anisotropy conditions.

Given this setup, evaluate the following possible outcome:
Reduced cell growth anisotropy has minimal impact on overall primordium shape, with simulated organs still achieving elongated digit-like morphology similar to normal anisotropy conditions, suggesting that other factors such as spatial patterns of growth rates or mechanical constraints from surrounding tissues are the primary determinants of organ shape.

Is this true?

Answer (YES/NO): NO